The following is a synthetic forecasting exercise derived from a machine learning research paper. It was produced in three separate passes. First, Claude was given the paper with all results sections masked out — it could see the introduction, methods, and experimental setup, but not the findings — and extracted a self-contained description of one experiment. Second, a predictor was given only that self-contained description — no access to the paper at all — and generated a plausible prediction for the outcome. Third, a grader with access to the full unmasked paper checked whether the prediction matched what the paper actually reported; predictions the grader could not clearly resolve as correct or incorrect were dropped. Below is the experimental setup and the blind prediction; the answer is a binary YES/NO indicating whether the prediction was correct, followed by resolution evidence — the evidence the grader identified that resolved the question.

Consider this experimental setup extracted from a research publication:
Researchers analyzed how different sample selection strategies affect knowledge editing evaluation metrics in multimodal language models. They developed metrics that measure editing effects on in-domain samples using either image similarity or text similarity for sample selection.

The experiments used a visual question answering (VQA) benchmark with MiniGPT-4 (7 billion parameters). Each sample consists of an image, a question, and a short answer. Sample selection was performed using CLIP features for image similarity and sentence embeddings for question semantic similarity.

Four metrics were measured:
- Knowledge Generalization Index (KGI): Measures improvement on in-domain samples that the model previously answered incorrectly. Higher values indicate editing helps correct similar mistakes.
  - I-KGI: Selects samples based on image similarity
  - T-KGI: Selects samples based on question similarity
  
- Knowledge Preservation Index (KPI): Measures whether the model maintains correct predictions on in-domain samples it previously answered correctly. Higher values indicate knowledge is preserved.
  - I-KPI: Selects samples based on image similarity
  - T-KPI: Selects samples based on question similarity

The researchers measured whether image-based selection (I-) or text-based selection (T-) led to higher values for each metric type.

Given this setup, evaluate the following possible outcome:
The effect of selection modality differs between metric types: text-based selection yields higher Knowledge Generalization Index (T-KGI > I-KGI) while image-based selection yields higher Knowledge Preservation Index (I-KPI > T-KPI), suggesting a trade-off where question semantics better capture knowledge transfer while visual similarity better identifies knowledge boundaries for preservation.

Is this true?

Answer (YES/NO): NO